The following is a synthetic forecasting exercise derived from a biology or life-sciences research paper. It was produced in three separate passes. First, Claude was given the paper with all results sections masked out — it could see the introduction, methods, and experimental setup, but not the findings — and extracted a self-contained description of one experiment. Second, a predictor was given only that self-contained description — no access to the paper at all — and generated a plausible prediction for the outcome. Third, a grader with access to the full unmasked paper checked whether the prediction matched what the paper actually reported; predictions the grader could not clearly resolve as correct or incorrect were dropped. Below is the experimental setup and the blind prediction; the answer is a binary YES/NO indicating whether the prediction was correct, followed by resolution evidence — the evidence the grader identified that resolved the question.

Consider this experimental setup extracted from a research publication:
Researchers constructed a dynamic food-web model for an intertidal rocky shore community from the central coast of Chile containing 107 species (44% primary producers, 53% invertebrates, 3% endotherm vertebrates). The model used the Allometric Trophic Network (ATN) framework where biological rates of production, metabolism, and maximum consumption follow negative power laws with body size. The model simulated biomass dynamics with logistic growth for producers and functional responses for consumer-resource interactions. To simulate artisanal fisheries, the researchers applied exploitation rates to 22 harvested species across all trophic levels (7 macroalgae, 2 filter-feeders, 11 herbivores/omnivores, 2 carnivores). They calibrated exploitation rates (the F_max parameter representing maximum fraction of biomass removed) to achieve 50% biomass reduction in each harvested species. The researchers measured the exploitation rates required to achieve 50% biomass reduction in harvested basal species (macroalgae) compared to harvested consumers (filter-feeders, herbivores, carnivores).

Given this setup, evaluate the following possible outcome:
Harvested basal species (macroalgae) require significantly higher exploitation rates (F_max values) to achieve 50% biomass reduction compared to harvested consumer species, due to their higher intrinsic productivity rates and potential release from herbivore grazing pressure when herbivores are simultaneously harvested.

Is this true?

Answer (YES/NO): NO